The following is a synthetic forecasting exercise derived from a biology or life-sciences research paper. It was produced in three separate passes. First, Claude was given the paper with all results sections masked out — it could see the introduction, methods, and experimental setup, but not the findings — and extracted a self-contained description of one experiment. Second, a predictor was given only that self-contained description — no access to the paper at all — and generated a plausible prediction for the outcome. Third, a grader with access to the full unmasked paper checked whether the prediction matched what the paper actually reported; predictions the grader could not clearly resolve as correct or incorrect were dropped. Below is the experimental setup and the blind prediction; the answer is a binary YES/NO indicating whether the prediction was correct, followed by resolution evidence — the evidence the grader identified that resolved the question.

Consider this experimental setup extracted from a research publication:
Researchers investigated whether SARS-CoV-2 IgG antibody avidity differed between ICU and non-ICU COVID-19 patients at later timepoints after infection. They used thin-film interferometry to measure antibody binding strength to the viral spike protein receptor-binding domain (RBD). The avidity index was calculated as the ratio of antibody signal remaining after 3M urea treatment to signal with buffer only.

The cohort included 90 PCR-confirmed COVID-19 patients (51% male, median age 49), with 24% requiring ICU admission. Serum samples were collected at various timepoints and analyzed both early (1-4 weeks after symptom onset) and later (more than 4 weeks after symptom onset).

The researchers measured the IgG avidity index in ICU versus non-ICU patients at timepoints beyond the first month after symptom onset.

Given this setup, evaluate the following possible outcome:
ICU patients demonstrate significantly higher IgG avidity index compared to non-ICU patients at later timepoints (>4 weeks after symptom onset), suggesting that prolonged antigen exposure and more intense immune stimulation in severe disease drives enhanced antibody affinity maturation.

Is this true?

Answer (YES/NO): YES